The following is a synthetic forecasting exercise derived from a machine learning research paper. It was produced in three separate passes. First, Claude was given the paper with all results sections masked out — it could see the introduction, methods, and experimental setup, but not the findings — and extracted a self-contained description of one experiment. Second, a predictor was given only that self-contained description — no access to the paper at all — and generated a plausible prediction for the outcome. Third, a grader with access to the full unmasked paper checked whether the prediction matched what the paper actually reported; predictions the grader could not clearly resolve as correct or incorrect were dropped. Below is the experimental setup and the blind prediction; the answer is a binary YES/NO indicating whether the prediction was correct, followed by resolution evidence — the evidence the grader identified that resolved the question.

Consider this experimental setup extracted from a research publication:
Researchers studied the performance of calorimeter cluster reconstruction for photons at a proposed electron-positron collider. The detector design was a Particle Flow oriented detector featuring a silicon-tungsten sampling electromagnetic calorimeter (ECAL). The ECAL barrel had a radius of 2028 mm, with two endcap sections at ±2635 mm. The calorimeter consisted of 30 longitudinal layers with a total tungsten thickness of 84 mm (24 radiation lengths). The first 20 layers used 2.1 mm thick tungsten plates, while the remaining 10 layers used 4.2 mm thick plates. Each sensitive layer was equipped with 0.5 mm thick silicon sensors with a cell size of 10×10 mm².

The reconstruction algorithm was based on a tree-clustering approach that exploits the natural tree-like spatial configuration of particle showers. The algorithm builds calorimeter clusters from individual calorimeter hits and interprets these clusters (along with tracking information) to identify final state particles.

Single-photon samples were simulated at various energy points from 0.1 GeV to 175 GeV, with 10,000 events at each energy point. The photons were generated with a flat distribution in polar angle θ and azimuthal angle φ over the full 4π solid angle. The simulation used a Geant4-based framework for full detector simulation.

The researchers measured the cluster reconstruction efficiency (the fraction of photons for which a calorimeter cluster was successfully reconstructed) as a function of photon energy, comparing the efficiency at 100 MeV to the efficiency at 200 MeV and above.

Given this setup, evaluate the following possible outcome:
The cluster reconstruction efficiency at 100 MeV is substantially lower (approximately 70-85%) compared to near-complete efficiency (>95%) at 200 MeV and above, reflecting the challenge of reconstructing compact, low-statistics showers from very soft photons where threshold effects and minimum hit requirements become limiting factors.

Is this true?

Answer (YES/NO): YES